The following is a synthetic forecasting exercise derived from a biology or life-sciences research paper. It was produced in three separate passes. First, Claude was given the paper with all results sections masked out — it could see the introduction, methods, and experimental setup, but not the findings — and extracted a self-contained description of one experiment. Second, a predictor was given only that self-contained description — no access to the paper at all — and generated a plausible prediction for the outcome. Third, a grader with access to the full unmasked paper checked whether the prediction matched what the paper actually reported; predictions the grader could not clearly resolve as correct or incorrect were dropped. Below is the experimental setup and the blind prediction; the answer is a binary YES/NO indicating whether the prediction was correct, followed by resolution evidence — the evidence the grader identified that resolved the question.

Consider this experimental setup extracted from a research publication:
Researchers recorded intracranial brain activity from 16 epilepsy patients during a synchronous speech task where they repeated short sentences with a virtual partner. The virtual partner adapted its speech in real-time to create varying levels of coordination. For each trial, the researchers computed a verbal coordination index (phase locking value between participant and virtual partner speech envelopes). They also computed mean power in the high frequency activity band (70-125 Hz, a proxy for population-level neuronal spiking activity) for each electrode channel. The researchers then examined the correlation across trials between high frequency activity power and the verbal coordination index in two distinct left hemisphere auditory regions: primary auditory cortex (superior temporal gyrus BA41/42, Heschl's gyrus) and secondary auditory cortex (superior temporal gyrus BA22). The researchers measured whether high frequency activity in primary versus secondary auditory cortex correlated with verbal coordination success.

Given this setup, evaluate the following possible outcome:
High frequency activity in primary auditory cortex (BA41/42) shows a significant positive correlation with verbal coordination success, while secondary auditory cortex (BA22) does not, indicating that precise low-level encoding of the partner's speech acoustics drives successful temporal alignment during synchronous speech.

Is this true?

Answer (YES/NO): NO